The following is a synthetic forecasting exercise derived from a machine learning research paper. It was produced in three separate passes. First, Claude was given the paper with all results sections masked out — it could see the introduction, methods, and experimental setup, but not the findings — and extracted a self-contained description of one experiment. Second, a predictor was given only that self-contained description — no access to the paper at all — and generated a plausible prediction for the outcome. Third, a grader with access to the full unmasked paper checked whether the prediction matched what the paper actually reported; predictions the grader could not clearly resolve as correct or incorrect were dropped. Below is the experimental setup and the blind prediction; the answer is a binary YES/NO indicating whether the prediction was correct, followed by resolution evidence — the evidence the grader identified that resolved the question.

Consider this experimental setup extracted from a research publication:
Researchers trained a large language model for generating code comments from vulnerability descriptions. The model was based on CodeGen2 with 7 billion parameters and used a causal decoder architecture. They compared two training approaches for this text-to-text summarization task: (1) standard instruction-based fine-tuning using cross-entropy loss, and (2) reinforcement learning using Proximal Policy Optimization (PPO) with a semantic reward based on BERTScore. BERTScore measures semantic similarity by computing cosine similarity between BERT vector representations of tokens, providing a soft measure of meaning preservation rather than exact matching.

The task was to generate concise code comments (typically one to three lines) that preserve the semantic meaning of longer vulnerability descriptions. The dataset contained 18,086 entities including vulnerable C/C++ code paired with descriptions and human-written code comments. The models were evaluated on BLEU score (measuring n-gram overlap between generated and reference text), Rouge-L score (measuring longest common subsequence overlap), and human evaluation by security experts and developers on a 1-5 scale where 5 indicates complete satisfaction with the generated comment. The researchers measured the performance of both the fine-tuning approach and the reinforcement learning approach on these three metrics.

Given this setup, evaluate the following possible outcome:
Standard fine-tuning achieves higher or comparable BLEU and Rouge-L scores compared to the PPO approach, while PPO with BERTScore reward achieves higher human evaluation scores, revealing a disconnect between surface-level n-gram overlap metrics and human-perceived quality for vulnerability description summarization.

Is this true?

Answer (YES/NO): NO